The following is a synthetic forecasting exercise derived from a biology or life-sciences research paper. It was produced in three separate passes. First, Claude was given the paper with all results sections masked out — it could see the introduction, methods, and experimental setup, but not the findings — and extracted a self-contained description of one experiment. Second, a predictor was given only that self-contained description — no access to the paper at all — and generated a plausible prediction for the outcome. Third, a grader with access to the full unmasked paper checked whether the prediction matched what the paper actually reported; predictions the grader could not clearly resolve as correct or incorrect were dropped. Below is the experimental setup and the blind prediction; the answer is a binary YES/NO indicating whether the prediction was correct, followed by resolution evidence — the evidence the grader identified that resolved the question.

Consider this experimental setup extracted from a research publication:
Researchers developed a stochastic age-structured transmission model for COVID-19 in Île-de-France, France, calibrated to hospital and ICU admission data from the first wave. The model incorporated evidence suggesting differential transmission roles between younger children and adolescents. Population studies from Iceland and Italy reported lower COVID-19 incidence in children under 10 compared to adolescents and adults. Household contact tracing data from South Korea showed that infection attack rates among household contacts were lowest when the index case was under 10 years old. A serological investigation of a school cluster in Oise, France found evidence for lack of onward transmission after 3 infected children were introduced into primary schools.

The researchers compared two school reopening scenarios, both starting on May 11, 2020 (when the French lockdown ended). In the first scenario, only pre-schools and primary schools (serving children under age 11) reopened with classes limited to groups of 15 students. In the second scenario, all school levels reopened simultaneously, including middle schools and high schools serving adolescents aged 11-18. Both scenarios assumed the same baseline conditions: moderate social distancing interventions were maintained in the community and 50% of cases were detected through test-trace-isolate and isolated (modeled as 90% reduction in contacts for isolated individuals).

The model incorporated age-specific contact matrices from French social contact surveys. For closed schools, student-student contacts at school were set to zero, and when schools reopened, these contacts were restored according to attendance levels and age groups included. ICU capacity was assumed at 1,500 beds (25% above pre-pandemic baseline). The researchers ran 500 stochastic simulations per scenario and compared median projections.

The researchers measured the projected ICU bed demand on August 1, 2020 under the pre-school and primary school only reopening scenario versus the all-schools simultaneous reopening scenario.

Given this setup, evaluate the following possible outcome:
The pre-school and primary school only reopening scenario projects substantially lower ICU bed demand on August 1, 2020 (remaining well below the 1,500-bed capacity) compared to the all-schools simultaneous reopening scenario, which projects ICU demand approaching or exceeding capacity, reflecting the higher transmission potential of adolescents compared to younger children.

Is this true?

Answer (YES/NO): YES